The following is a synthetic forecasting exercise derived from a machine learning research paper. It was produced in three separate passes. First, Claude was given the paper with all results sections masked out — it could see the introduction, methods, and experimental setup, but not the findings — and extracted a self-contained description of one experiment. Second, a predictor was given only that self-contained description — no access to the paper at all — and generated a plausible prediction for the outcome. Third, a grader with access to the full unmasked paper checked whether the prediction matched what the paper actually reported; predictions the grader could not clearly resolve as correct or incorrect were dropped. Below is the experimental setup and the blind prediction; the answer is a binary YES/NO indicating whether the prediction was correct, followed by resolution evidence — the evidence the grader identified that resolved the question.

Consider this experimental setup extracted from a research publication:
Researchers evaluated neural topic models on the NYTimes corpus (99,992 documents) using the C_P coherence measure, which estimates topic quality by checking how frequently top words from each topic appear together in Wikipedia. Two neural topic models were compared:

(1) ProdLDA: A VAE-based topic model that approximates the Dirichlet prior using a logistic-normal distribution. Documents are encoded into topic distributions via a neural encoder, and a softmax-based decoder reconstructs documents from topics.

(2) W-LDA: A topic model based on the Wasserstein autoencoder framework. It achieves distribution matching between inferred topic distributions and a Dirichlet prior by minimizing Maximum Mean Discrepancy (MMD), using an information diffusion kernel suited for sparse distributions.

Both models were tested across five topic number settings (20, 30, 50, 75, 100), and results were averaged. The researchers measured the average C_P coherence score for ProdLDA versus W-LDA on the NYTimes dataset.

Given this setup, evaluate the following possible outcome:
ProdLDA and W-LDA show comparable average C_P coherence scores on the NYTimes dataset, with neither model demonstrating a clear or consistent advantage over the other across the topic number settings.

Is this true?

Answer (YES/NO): NO